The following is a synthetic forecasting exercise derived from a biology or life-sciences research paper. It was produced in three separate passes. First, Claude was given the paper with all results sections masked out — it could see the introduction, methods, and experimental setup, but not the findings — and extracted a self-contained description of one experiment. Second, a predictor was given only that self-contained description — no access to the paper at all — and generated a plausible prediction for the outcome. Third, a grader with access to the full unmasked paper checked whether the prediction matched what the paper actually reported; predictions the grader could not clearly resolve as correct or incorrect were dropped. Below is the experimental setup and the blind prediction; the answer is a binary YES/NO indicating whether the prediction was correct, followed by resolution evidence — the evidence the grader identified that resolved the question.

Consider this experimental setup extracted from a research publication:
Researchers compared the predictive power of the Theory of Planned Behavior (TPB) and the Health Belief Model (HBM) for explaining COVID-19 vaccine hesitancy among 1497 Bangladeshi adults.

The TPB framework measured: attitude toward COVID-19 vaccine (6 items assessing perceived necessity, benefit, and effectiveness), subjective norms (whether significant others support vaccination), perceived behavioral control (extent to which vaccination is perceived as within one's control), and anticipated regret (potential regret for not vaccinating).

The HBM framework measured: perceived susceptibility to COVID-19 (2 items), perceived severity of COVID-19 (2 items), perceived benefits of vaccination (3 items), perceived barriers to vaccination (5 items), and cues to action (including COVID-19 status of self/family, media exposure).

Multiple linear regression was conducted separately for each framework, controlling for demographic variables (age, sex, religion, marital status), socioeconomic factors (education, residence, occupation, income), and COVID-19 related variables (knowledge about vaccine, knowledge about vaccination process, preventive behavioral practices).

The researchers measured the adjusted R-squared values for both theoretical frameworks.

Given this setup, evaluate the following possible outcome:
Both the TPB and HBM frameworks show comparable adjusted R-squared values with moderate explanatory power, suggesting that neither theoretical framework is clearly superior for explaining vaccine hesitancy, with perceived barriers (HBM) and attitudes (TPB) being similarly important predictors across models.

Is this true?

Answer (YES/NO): NO